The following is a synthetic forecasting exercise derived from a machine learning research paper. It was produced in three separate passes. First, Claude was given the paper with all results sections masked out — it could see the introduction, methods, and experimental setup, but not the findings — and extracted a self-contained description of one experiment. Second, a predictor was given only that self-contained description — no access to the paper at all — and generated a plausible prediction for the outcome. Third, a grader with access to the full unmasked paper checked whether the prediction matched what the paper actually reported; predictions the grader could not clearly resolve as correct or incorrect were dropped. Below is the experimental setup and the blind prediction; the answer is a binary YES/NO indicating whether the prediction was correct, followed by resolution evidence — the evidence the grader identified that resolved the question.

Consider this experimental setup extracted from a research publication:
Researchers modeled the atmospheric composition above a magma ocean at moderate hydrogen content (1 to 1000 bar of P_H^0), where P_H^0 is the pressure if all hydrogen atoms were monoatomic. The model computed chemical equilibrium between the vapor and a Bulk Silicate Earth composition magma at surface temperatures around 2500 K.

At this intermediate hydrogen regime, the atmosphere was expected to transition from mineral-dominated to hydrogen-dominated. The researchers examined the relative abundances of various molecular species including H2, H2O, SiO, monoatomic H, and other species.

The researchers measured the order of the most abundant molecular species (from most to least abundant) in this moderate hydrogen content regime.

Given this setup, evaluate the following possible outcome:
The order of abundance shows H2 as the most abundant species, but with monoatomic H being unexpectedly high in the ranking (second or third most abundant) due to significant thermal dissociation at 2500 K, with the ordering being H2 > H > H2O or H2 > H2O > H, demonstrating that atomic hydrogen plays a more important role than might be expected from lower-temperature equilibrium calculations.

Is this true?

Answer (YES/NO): NO